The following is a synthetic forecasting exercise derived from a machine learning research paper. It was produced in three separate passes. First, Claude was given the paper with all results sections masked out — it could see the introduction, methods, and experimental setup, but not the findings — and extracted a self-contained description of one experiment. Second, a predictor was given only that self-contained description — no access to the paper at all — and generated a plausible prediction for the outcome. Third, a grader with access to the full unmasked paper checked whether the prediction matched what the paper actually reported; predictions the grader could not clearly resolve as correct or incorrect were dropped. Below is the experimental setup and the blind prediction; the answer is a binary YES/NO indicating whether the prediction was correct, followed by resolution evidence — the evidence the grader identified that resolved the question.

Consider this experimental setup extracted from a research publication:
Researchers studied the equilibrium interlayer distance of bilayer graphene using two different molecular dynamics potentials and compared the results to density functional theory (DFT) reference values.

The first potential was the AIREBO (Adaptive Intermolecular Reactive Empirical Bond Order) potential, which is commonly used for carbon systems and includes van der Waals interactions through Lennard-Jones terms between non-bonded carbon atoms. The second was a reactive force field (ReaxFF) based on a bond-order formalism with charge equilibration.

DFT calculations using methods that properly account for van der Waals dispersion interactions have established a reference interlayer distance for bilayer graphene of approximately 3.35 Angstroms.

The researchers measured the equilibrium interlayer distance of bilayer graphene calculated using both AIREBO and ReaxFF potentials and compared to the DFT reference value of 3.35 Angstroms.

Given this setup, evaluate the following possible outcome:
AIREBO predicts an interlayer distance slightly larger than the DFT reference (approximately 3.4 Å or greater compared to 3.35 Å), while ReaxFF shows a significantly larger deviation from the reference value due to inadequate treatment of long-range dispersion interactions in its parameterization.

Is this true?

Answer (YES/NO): NO